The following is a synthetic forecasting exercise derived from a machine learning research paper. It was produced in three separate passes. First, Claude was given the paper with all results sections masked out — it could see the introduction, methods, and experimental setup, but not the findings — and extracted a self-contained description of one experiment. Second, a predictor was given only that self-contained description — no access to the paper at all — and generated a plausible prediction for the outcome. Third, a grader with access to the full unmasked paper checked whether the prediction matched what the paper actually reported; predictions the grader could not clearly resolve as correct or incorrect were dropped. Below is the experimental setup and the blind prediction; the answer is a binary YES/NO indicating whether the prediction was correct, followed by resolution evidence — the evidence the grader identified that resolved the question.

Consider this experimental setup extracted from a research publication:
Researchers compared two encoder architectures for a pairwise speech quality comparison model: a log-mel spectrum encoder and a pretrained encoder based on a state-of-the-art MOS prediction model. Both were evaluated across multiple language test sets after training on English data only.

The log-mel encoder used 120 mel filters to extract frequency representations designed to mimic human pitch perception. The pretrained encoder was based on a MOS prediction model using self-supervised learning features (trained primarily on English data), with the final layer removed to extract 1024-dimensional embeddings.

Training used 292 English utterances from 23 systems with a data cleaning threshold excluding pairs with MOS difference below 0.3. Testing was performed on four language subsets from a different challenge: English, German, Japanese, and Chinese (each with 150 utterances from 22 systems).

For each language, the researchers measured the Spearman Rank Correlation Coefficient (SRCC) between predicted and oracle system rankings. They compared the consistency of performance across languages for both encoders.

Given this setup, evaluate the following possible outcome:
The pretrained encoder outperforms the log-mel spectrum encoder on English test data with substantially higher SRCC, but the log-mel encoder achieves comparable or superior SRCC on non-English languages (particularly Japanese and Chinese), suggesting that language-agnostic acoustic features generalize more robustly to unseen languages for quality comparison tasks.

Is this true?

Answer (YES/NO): NO